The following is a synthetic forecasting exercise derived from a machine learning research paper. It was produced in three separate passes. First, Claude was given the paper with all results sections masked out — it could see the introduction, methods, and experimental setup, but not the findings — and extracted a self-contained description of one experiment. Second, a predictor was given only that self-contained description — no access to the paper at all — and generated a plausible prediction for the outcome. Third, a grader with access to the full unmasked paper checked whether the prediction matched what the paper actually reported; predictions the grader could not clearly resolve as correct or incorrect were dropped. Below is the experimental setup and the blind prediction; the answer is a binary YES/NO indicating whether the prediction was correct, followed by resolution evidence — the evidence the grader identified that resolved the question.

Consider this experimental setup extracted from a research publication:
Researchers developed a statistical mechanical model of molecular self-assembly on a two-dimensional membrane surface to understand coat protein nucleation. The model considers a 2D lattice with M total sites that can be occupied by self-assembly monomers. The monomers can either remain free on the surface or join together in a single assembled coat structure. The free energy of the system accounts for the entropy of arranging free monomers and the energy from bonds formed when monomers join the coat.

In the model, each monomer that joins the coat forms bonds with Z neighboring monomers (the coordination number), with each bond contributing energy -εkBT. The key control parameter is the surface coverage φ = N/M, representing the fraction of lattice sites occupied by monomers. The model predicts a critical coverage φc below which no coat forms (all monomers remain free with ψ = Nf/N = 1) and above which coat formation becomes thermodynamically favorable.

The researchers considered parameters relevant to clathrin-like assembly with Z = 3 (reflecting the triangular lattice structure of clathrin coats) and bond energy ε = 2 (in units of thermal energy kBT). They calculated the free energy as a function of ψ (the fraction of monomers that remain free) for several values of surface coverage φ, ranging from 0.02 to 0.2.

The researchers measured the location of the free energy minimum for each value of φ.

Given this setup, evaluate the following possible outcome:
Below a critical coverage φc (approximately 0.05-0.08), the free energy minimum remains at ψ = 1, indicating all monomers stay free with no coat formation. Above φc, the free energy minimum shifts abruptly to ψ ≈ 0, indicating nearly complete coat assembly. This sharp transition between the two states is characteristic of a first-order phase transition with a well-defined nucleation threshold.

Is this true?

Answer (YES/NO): NO